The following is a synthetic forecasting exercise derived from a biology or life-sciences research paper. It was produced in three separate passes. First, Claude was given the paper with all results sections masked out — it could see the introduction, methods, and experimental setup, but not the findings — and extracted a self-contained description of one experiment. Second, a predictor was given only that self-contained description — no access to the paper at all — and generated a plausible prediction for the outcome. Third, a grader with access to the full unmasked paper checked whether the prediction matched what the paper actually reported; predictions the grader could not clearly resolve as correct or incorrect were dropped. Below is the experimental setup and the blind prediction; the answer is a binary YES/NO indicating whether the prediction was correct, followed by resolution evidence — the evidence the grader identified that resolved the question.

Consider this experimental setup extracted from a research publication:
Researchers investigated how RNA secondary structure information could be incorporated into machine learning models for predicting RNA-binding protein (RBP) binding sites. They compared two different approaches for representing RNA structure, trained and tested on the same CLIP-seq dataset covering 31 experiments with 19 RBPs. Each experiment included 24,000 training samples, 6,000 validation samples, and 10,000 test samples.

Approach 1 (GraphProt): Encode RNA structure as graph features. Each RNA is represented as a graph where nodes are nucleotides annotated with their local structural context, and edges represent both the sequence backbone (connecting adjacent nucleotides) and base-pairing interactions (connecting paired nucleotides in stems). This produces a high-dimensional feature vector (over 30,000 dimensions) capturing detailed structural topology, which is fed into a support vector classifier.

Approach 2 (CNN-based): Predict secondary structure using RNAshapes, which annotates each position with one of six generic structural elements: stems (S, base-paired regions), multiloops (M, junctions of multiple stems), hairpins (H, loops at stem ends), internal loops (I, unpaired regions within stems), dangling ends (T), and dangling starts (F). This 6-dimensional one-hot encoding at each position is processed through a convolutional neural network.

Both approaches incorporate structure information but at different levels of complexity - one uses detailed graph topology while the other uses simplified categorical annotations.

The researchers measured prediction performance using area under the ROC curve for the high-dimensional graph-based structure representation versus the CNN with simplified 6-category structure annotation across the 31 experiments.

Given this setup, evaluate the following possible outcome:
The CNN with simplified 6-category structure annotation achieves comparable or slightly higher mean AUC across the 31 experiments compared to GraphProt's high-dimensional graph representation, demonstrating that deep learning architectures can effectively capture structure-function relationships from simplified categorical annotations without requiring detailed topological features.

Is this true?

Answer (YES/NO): YES